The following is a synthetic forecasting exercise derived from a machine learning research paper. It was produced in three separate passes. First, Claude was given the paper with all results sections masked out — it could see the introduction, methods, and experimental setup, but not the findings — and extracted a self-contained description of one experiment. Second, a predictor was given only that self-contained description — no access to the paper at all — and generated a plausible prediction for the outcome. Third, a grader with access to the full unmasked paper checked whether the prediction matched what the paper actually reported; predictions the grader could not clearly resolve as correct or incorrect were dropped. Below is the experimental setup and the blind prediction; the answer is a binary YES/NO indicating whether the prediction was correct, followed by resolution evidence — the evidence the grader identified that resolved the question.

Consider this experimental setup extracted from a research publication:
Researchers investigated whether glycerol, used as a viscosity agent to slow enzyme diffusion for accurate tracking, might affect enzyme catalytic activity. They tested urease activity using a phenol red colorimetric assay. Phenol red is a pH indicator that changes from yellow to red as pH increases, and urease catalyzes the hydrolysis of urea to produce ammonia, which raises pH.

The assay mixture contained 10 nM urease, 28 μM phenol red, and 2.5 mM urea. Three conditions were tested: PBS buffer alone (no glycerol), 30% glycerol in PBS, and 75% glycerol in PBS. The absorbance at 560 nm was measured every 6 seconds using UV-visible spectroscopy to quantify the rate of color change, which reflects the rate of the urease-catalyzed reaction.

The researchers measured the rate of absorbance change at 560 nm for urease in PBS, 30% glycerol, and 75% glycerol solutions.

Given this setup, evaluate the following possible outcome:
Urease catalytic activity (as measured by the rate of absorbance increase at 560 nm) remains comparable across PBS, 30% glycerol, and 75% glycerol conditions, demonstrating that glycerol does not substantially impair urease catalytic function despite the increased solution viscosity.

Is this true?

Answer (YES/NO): NO